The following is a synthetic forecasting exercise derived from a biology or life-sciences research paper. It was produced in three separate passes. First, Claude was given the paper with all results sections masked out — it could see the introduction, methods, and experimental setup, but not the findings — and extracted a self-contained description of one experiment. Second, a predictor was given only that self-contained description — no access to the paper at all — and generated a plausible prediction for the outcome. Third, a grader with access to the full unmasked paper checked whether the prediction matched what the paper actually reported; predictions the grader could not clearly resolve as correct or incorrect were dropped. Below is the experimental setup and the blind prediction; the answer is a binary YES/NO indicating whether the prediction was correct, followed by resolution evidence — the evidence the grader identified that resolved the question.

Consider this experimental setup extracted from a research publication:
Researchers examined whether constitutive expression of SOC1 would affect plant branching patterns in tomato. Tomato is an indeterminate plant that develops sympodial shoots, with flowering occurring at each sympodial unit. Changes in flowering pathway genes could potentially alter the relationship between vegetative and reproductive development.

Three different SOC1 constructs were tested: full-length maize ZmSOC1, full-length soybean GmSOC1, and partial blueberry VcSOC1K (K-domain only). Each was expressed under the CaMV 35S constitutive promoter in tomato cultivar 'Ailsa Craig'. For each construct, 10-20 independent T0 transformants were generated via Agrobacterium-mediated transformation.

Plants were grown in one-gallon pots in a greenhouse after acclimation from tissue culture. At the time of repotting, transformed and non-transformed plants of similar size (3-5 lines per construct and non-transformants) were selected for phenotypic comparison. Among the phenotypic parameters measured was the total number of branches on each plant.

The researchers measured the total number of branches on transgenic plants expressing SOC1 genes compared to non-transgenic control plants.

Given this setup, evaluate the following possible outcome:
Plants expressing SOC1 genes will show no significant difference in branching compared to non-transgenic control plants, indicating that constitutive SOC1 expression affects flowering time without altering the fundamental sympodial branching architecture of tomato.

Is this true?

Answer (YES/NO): NO